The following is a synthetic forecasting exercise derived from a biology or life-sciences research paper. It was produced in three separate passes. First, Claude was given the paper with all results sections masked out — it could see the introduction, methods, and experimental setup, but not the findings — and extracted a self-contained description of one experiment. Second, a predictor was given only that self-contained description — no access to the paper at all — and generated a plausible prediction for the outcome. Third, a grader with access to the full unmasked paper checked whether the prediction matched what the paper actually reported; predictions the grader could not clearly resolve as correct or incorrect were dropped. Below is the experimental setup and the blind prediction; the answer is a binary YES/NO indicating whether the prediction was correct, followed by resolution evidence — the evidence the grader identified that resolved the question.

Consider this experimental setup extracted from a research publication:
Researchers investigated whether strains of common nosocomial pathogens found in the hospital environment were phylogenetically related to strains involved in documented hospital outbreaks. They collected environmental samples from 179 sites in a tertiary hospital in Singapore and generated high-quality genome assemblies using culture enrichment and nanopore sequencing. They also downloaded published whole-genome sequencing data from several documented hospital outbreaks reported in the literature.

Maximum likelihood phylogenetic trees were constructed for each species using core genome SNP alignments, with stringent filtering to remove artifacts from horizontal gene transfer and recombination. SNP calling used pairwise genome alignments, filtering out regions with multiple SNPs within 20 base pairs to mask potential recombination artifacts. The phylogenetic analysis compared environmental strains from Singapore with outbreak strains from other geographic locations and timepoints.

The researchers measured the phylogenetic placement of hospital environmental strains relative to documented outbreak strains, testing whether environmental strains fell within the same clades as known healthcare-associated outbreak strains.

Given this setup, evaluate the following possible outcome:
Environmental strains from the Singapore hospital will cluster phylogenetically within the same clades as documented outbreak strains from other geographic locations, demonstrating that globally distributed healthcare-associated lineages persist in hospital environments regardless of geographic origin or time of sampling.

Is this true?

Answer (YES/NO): YES